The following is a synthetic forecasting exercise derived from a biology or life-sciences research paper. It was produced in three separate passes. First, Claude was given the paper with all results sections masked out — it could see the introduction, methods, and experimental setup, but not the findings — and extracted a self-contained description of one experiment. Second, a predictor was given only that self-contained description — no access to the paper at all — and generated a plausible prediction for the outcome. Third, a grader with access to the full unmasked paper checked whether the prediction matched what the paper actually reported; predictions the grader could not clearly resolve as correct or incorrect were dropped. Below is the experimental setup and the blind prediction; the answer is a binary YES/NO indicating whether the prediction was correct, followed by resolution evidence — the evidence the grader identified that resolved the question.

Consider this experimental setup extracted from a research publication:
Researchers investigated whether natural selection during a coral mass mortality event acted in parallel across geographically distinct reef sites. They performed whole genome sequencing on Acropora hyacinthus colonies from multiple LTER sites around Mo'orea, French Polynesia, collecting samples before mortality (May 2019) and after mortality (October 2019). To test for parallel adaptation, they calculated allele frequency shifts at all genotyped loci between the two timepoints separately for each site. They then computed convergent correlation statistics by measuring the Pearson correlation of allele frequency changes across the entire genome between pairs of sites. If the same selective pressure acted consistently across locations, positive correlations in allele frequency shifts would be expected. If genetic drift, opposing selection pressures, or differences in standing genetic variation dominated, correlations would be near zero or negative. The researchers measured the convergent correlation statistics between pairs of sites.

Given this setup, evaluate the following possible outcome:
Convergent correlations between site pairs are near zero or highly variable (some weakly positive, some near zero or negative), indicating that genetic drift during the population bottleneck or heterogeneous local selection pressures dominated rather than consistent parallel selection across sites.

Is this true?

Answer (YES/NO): NO